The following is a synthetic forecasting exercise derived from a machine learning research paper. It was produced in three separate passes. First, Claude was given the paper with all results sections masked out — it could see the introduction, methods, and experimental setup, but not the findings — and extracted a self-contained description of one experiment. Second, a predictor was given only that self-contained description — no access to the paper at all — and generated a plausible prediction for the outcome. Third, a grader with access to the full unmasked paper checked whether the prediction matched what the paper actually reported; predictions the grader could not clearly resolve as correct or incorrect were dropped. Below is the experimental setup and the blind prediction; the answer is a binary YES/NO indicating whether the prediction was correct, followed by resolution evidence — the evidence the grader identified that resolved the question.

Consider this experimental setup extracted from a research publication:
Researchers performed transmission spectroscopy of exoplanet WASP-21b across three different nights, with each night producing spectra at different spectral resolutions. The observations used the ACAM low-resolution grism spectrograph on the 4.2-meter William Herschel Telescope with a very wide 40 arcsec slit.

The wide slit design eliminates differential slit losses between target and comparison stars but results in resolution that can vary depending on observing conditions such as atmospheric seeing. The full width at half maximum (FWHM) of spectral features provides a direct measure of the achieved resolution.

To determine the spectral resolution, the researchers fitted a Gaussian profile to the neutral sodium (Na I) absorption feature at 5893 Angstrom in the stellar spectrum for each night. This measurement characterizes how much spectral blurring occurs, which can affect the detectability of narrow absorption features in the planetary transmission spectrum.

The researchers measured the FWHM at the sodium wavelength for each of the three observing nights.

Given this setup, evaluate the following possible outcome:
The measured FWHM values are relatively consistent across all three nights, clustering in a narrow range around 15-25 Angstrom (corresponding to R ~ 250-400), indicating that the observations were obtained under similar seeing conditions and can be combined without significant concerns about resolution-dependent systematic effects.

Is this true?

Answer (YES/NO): NO